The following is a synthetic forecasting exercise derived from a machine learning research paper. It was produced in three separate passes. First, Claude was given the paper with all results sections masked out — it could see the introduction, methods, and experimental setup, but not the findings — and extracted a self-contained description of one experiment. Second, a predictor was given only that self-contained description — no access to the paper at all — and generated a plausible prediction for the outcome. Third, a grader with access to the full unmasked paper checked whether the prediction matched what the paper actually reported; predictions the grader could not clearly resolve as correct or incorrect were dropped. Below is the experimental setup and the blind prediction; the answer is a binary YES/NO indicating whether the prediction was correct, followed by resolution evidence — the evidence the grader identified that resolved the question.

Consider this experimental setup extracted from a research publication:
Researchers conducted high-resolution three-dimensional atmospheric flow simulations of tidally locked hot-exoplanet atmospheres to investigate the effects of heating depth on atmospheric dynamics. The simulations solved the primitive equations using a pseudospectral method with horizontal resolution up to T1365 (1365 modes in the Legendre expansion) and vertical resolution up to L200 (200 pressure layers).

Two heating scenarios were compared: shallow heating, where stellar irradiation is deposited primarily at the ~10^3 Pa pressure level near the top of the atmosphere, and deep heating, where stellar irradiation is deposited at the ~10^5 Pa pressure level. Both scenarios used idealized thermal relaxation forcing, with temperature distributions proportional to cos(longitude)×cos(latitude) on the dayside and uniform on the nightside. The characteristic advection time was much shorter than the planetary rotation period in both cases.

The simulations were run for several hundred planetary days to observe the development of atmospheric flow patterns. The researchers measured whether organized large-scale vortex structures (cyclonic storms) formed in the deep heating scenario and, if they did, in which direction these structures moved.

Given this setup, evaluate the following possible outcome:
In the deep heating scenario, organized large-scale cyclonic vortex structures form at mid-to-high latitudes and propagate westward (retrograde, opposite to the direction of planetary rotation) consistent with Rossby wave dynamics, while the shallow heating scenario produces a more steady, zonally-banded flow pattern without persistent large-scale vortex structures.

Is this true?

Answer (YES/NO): NO